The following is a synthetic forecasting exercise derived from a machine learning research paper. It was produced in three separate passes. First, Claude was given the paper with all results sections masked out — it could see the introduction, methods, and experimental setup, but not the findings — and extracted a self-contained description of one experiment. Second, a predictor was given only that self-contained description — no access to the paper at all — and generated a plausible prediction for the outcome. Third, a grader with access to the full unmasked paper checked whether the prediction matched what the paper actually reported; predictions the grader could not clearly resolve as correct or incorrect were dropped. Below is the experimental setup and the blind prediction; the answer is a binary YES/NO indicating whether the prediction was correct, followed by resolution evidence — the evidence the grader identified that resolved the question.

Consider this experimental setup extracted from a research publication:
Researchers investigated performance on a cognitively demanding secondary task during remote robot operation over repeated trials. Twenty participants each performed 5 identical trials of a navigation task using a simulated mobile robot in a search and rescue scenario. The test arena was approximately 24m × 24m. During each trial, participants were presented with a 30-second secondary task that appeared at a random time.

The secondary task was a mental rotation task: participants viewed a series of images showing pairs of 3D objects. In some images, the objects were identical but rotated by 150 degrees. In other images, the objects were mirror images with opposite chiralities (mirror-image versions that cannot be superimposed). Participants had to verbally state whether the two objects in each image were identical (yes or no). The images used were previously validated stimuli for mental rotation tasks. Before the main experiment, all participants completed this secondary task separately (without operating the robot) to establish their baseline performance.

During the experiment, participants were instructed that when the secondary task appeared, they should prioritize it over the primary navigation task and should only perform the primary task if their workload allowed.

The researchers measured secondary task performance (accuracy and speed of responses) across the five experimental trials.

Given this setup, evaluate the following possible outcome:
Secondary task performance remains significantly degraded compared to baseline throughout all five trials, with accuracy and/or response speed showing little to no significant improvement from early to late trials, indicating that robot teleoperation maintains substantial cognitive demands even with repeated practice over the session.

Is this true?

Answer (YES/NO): NO